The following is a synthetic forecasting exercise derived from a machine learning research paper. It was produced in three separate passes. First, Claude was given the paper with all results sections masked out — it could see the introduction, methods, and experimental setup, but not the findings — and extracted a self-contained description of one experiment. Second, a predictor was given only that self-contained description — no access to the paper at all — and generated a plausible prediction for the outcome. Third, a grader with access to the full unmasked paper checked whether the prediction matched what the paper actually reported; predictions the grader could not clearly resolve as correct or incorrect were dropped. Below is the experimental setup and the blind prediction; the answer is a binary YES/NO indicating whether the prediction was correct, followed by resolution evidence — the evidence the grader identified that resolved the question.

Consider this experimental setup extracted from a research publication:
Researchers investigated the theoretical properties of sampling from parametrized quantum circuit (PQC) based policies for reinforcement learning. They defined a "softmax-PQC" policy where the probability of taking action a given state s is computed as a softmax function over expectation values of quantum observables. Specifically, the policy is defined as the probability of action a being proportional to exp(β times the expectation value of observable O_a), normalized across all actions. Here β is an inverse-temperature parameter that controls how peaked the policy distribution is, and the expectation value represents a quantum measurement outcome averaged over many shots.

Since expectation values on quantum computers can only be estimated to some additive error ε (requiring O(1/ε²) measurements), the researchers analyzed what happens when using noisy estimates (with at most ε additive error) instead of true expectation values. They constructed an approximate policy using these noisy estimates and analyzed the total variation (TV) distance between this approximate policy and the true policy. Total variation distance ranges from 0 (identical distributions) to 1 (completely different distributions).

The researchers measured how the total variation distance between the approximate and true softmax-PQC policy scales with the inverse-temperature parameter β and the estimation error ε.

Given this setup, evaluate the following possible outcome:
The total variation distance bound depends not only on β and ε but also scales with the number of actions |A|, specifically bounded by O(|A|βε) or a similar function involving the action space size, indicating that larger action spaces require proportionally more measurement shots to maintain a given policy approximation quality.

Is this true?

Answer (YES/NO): NO